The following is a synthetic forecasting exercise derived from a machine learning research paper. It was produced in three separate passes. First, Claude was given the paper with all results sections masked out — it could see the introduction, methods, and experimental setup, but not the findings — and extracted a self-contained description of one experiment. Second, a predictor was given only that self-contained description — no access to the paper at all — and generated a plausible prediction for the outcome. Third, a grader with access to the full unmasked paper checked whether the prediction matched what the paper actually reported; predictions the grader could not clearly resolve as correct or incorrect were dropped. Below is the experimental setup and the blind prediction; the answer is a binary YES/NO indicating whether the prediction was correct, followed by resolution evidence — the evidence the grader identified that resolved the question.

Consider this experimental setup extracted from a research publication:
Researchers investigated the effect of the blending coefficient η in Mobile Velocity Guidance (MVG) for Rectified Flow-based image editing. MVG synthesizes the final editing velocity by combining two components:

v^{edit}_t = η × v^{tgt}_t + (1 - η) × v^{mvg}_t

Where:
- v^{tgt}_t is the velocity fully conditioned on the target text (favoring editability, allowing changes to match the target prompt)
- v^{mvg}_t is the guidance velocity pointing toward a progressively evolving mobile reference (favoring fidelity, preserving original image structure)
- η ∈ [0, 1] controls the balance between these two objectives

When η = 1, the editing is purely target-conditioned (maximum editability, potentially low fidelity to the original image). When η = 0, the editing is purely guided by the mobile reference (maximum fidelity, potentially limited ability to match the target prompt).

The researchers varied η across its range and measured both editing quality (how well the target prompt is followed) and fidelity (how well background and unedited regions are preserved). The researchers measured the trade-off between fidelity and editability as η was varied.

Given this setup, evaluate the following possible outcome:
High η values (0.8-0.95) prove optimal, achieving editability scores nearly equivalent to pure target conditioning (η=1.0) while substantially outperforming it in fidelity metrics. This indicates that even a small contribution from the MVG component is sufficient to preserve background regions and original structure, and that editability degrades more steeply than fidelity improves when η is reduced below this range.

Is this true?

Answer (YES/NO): YES